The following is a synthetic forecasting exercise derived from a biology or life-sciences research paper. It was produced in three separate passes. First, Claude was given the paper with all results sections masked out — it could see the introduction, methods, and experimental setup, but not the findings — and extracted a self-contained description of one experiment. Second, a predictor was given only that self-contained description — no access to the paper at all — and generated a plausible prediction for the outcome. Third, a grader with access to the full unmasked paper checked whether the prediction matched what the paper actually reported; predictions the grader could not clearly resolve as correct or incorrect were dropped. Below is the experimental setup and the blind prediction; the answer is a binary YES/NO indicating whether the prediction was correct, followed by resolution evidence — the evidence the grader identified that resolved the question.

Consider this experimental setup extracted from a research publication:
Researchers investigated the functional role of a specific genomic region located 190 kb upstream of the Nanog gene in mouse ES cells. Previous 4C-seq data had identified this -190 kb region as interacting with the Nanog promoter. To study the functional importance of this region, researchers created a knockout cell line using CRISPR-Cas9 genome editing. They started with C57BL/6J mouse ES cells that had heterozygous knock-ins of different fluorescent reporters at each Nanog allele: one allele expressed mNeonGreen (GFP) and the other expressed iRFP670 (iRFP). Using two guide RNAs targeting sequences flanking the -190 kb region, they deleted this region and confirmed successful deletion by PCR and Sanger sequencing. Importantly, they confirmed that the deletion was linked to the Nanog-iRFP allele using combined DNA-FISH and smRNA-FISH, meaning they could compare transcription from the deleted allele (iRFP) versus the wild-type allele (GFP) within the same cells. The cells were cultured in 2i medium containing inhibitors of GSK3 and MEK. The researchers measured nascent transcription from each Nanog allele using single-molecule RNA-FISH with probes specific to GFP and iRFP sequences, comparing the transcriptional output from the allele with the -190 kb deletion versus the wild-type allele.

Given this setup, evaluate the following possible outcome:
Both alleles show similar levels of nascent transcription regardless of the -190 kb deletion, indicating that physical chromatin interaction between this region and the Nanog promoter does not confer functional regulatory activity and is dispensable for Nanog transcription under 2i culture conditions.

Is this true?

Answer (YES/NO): NO